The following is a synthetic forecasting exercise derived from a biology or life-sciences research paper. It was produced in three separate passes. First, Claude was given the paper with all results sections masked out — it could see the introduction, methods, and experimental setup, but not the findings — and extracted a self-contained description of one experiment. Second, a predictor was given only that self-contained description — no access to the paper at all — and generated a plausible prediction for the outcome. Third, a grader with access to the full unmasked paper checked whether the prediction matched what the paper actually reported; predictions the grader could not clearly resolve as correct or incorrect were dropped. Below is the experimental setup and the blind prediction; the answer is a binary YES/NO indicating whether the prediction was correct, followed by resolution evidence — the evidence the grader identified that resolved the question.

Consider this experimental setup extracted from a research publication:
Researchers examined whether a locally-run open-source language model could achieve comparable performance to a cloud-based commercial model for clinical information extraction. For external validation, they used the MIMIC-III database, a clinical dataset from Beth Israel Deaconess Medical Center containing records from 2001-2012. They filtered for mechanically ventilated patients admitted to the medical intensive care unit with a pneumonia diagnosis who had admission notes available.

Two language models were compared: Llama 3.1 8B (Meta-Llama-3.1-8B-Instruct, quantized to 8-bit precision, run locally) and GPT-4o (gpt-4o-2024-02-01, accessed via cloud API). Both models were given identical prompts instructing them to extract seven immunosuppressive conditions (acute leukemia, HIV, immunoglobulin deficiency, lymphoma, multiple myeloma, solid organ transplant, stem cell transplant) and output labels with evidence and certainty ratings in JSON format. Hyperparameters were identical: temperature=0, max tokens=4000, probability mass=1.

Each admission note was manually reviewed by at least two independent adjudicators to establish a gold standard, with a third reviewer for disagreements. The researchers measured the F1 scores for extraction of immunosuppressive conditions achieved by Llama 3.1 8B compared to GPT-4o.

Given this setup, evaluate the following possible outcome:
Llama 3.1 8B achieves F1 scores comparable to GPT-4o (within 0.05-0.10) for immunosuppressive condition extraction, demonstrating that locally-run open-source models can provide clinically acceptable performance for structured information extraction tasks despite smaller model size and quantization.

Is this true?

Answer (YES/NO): NO